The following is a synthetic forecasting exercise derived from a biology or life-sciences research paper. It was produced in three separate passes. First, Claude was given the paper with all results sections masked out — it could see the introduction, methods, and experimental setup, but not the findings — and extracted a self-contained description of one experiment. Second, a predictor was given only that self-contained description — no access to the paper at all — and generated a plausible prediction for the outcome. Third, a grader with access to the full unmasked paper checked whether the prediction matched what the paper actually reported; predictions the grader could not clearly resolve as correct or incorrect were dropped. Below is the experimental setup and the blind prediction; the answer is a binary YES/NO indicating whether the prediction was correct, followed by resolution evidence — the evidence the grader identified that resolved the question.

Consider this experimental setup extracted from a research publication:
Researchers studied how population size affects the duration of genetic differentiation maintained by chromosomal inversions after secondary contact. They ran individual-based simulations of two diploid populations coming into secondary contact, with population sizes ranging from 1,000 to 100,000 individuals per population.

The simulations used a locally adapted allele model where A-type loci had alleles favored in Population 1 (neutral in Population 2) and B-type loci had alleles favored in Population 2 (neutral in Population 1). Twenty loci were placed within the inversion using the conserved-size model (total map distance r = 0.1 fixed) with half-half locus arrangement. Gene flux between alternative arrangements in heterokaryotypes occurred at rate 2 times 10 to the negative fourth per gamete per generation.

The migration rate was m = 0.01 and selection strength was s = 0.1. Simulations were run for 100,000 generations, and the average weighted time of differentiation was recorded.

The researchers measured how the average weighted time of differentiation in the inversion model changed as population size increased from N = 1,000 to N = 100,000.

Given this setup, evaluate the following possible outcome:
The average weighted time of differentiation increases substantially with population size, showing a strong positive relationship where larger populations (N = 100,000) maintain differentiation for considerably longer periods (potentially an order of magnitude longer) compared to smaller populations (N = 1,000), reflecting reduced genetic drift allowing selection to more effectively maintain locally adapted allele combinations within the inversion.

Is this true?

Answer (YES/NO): NO